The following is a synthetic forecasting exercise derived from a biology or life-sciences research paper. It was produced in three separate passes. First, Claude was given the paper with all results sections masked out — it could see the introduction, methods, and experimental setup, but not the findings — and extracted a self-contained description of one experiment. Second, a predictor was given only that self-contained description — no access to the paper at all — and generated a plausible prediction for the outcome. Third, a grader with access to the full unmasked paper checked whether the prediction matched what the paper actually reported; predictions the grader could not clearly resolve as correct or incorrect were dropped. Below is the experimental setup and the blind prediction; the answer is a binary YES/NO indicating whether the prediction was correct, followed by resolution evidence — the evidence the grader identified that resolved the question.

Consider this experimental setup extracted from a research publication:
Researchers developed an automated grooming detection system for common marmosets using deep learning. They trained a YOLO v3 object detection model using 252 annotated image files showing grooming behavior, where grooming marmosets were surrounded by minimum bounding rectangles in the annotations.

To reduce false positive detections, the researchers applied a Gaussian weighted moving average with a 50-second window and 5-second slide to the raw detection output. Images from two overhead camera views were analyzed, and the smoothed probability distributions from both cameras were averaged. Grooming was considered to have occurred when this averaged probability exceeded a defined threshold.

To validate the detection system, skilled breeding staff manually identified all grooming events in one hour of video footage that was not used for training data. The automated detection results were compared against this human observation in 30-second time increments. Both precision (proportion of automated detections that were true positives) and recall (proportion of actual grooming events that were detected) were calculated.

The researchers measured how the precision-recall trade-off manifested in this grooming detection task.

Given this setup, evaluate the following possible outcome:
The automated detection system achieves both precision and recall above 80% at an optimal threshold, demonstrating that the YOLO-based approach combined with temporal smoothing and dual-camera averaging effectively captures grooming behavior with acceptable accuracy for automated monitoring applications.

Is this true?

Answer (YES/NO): NO